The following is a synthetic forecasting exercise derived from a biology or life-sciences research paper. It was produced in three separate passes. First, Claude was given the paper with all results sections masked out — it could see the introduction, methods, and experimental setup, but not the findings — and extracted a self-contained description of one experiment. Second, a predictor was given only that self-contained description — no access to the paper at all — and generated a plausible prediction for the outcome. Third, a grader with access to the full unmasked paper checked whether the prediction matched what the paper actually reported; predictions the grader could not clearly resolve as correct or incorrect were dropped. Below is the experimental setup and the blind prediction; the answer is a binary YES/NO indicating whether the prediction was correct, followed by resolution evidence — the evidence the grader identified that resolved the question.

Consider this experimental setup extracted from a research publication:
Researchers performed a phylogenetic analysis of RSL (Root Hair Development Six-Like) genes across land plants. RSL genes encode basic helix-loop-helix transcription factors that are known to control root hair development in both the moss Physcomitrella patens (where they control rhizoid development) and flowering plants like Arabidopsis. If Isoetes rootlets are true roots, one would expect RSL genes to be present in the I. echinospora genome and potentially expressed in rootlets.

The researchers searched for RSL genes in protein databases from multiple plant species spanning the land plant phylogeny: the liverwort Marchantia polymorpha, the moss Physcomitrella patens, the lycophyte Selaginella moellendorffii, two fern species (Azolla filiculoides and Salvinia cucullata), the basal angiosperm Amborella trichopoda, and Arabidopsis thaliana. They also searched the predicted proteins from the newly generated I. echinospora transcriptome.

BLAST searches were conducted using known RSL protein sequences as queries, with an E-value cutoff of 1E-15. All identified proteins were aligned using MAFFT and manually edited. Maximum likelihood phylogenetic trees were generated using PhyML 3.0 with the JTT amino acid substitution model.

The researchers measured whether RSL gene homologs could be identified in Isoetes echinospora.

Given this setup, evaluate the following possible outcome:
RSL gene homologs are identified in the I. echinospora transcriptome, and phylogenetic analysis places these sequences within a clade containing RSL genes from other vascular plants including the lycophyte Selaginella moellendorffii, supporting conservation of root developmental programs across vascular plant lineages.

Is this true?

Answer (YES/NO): YES